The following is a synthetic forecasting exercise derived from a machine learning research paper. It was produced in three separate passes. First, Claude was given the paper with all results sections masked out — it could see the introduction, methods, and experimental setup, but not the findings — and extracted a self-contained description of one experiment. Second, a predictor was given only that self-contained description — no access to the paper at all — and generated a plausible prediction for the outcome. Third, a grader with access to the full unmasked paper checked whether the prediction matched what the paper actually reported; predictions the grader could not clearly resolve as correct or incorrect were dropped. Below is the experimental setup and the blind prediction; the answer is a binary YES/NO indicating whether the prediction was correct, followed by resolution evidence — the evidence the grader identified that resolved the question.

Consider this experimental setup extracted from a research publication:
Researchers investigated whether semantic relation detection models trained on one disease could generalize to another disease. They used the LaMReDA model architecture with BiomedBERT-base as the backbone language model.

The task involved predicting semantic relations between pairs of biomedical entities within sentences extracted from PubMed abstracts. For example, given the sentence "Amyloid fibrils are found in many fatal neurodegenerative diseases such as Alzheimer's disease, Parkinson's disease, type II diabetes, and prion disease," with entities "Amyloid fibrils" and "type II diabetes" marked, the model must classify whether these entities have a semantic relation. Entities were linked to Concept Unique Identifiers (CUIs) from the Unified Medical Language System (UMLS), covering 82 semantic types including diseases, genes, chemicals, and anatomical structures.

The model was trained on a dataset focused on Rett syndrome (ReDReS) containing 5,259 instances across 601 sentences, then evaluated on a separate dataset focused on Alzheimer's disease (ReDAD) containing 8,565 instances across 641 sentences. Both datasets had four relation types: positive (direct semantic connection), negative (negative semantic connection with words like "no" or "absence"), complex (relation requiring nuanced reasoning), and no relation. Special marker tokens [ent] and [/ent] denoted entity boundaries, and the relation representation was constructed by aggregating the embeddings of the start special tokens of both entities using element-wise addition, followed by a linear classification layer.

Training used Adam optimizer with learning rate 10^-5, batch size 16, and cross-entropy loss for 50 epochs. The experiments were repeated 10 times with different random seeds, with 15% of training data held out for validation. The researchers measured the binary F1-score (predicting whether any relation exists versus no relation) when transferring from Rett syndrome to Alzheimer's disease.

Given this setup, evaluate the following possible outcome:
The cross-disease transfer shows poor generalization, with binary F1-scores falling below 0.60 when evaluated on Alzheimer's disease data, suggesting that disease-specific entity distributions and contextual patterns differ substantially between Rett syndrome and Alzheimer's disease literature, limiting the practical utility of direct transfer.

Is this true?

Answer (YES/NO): NO